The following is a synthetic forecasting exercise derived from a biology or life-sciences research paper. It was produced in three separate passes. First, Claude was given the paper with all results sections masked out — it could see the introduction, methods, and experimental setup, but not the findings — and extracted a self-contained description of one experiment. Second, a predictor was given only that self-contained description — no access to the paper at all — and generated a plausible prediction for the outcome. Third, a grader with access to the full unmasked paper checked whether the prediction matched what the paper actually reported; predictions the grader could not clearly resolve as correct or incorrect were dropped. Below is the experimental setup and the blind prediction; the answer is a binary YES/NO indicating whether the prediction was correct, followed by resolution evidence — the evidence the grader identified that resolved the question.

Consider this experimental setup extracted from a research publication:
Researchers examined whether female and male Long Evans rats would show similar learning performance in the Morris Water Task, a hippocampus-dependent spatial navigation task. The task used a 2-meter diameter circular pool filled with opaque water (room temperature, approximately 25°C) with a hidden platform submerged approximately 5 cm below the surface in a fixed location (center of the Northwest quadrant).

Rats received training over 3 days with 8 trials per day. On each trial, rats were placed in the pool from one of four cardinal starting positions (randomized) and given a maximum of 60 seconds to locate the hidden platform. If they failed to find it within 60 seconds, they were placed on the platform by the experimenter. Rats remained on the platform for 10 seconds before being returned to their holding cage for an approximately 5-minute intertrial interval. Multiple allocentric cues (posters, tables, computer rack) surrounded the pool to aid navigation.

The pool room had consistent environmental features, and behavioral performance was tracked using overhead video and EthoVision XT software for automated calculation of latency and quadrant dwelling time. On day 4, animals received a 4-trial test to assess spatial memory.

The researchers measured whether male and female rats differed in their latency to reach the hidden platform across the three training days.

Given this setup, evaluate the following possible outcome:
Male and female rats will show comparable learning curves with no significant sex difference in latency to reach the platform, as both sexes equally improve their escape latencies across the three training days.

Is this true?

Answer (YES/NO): NO